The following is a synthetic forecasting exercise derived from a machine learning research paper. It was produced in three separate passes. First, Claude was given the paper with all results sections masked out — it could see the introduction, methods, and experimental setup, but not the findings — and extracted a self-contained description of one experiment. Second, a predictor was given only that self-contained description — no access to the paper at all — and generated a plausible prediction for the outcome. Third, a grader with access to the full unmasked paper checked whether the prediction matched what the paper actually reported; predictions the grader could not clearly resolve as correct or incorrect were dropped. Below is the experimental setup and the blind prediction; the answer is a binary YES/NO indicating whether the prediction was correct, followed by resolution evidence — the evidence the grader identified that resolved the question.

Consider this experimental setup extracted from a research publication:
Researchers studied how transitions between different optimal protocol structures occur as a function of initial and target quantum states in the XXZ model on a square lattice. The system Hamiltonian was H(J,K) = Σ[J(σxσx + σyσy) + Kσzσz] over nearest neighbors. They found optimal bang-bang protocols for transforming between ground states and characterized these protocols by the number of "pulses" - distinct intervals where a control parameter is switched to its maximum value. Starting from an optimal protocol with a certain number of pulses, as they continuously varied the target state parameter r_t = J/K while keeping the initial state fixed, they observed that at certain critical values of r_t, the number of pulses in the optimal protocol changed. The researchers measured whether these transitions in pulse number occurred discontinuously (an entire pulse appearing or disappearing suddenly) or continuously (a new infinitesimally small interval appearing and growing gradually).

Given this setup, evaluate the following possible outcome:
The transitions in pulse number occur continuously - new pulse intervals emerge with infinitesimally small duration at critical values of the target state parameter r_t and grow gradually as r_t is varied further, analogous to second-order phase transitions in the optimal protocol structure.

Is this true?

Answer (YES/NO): YES